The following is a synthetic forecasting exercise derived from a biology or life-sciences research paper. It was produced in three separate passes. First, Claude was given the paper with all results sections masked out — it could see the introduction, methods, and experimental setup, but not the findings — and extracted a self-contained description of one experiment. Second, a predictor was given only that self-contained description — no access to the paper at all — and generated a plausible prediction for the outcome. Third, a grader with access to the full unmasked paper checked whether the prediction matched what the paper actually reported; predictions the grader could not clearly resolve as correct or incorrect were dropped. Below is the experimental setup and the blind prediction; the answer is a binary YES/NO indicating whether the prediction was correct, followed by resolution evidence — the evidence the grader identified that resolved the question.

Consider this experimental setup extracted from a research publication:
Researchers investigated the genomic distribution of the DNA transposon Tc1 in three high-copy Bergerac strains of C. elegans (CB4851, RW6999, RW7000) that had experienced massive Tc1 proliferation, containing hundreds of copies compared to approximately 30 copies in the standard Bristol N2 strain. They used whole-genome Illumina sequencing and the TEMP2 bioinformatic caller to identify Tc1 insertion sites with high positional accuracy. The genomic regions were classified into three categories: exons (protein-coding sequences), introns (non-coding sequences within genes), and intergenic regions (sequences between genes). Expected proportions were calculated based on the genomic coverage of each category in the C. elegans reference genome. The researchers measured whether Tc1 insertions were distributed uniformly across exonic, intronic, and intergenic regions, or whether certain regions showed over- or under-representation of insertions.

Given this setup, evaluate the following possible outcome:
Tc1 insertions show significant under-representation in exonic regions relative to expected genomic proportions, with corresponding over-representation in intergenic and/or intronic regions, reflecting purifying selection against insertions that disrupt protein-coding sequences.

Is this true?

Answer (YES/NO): NO